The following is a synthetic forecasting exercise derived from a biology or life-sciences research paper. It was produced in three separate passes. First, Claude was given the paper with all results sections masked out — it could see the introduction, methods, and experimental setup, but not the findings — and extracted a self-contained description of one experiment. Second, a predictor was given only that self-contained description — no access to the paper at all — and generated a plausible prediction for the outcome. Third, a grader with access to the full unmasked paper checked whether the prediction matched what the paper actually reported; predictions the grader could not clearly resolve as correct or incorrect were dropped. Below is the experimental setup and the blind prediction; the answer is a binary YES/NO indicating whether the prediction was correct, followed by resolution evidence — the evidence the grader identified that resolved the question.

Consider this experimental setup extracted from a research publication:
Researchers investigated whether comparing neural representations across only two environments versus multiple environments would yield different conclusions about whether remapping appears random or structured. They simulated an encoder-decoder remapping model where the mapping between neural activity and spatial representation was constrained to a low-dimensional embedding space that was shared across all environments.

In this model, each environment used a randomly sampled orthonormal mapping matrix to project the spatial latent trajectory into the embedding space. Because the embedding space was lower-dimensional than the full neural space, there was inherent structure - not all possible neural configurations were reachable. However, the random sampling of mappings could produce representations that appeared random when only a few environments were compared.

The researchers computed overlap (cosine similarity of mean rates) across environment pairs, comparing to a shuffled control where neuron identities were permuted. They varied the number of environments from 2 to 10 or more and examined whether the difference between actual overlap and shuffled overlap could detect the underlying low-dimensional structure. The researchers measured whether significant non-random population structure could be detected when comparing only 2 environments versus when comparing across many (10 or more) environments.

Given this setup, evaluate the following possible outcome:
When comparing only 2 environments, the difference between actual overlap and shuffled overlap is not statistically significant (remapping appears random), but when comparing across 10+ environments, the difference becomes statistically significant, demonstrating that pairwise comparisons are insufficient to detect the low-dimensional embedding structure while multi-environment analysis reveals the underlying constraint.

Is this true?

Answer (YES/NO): YES